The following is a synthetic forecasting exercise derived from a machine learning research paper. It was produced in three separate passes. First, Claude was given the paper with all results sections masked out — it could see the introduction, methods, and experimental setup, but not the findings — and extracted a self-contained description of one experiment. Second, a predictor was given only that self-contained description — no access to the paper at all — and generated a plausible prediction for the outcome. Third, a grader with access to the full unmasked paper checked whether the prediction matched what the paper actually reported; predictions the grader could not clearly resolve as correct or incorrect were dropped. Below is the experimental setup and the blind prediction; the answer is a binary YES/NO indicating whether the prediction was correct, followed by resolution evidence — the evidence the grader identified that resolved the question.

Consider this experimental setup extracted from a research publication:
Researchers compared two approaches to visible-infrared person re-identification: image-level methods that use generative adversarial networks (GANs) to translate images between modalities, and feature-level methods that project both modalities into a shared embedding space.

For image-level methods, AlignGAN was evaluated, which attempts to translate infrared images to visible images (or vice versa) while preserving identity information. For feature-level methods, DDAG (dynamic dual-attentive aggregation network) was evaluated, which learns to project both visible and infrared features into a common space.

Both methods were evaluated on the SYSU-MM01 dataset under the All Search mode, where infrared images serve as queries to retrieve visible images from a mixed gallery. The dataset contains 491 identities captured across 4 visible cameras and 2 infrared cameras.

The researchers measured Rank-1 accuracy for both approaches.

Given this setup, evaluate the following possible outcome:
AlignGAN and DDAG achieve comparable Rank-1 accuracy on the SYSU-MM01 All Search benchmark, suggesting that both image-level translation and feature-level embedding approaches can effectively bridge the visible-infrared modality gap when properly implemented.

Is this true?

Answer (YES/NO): NO